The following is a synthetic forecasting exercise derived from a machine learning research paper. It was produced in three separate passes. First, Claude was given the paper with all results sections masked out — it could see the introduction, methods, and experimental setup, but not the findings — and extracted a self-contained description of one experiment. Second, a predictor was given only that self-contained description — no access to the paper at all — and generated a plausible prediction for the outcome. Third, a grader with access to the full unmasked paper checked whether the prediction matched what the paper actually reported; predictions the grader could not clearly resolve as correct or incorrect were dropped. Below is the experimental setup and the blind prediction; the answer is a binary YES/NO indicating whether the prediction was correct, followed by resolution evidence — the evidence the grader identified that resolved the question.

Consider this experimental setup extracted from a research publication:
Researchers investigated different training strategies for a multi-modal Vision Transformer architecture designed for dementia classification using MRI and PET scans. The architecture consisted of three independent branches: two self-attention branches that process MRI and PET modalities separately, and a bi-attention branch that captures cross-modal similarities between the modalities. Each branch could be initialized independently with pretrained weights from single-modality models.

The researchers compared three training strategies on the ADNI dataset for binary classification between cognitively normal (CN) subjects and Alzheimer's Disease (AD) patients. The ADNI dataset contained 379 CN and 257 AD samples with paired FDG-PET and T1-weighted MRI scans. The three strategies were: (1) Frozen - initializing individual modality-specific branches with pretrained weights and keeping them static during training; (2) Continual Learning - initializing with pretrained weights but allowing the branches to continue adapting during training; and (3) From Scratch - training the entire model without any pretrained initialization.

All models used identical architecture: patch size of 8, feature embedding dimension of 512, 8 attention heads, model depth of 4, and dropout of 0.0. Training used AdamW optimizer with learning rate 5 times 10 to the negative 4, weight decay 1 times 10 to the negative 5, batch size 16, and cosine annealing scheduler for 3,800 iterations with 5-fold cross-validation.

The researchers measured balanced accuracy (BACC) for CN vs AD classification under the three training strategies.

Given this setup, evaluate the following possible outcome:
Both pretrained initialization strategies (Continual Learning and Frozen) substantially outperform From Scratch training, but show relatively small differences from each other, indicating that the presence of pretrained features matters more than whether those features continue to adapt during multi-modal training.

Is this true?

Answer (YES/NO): NO